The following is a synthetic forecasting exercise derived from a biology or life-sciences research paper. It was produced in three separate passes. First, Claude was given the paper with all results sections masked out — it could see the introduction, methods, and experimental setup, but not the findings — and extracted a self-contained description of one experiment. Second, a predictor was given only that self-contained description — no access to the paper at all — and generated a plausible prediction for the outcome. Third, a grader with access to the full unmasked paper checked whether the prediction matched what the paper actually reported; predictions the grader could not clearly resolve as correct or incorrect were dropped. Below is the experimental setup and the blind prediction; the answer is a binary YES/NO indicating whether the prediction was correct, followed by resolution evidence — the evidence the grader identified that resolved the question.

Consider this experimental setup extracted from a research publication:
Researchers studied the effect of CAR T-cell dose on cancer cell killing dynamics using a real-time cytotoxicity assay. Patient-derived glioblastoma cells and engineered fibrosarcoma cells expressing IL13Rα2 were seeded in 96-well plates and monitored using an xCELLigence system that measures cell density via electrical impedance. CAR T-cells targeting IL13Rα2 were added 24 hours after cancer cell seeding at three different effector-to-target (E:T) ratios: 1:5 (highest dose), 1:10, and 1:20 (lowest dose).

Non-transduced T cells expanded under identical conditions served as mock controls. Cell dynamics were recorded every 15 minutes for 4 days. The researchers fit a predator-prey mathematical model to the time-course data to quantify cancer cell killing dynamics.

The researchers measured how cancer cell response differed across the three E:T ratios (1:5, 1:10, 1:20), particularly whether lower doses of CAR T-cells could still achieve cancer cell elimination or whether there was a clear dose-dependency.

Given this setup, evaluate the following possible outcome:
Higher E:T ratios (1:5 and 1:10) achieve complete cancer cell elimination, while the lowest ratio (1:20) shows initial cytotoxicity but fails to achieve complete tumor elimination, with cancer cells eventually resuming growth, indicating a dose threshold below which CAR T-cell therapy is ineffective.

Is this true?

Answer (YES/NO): NO